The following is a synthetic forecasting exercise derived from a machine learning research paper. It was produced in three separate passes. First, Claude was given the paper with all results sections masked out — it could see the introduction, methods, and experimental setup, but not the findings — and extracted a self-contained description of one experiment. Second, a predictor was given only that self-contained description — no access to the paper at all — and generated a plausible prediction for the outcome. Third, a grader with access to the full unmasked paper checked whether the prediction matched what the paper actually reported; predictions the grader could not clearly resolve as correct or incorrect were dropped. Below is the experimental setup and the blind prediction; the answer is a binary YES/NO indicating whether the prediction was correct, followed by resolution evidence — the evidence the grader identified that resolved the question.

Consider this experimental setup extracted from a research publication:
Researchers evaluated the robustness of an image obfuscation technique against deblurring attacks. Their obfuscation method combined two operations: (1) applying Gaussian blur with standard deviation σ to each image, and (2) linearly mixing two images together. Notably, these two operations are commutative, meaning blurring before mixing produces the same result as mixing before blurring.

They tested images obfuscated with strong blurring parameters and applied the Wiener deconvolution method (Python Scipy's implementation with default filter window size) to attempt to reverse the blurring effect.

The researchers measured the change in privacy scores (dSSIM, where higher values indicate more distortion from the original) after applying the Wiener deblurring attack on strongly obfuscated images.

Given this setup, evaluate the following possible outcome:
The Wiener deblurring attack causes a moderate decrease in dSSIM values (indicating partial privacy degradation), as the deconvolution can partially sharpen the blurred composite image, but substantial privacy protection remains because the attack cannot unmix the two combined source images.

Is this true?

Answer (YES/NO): NO